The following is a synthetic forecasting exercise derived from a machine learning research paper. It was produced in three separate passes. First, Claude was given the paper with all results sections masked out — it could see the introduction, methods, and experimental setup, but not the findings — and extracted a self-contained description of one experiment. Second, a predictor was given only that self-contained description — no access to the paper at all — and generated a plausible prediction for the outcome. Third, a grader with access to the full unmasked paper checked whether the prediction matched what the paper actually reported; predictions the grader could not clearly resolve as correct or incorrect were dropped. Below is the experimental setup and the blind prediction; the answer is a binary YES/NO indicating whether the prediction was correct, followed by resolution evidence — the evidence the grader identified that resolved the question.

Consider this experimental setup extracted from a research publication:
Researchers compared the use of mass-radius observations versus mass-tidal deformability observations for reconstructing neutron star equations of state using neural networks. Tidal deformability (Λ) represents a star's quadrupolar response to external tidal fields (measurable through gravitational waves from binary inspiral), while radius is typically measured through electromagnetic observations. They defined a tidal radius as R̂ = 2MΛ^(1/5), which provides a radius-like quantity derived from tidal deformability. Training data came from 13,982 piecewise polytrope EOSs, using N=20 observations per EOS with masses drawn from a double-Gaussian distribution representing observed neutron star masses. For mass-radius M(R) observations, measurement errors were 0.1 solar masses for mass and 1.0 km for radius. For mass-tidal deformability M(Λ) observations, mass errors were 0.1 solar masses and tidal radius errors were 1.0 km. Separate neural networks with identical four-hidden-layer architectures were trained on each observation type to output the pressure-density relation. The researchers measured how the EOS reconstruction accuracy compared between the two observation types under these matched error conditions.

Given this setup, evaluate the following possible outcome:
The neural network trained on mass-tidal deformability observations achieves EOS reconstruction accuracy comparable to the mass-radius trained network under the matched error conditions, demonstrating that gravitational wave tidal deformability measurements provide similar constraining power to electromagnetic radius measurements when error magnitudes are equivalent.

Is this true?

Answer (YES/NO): YES